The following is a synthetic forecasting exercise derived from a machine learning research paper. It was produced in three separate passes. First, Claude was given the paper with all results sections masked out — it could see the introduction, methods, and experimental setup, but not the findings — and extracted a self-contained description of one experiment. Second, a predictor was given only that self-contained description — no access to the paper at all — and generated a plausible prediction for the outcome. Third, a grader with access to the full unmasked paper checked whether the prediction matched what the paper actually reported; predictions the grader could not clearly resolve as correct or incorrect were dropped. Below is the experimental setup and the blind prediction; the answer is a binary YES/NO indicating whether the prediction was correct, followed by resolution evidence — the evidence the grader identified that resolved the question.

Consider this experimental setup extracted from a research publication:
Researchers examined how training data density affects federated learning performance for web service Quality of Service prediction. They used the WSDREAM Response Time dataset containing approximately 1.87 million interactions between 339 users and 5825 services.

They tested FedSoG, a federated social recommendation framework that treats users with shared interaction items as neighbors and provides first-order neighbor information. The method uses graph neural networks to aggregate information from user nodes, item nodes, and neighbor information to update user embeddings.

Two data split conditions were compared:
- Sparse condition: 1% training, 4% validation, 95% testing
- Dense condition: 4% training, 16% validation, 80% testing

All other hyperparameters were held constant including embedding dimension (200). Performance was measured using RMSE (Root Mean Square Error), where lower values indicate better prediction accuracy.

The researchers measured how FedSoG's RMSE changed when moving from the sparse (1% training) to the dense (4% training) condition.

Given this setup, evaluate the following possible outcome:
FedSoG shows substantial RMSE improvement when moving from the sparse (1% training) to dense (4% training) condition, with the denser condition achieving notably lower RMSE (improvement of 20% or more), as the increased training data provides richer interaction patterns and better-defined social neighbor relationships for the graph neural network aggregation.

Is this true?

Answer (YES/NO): NO